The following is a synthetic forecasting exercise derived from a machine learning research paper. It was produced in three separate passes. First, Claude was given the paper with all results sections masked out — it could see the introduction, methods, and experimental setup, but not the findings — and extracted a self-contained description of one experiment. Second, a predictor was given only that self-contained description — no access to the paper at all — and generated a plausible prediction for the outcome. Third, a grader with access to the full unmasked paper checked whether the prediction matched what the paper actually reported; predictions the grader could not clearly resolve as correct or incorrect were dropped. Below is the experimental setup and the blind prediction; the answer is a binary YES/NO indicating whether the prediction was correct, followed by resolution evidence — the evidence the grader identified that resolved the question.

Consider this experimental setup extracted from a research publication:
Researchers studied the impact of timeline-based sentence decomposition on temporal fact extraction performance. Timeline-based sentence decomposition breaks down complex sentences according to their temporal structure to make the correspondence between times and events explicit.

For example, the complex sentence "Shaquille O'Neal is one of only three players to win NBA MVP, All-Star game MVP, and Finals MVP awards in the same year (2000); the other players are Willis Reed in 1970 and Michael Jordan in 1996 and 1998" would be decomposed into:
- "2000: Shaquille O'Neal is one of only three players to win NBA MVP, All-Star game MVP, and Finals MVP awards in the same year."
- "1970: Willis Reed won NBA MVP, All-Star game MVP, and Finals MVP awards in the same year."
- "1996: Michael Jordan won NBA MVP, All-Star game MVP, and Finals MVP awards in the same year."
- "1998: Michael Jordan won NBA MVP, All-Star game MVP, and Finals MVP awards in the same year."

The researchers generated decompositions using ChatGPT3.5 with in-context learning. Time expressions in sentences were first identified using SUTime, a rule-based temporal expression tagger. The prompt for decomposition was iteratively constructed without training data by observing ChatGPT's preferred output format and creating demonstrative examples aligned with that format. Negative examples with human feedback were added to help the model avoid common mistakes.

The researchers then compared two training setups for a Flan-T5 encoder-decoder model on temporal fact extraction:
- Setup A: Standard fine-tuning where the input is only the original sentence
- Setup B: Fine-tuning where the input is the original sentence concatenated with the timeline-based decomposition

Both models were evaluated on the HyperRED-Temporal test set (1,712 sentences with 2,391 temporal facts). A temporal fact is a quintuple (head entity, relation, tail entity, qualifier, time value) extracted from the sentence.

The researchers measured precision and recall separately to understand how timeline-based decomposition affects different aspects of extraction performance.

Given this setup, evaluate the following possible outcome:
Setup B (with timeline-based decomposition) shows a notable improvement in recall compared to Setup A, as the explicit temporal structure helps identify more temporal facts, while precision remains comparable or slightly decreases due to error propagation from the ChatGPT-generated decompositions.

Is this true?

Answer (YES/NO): NO